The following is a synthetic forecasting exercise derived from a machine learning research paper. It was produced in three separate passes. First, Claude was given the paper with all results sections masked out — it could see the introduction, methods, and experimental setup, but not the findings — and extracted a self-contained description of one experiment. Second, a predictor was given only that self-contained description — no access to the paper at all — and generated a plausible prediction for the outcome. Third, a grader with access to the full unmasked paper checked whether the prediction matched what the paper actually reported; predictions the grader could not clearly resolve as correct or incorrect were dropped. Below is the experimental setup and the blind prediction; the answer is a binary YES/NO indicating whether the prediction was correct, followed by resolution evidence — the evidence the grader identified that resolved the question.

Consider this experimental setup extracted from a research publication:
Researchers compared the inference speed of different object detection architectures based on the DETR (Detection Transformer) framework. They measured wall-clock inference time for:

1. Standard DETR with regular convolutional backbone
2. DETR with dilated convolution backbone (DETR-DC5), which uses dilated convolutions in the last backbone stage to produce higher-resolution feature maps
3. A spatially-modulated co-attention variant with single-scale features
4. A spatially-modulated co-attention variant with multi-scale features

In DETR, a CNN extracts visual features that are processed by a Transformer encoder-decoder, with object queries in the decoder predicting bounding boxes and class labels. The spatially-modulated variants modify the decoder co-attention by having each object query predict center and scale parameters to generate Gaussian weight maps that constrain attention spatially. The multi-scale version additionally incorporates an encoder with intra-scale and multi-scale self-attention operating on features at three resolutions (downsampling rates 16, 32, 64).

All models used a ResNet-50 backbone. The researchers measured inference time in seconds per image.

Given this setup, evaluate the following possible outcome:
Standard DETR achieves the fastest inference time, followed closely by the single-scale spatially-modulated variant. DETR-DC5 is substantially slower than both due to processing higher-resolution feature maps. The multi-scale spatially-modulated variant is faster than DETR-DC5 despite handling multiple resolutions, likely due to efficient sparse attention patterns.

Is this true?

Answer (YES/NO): NO